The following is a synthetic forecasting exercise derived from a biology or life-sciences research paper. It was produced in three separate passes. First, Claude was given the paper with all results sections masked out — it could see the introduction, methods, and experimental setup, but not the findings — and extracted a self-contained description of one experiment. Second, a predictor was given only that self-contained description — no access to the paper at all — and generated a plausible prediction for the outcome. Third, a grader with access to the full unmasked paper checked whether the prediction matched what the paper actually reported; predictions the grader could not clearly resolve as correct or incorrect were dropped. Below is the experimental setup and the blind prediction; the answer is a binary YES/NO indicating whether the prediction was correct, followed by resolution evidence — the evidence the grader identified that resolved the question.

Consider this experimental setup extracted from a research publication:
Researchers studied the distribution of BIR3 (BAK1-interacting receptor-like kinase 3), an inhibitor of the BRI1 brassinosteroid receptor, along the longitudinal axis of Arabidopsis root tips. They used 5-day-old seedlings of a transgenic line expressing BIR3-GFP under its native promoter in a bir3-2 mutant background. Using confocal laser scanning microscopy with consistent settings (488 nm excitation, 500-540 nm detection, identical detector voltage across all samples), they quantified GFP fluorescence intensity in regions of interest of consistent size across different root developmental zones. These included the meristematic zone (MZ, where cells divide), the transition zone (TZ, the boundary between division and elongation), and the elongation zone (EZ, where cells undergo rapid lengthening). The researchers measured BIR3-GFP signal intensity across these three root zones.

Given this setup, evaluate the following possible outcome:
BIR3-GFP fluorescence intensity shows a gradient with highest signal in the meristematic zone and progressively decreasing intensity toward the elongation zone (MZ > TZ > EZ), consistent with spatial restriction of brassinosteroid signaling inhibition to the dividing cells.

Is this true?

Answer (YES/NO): NO